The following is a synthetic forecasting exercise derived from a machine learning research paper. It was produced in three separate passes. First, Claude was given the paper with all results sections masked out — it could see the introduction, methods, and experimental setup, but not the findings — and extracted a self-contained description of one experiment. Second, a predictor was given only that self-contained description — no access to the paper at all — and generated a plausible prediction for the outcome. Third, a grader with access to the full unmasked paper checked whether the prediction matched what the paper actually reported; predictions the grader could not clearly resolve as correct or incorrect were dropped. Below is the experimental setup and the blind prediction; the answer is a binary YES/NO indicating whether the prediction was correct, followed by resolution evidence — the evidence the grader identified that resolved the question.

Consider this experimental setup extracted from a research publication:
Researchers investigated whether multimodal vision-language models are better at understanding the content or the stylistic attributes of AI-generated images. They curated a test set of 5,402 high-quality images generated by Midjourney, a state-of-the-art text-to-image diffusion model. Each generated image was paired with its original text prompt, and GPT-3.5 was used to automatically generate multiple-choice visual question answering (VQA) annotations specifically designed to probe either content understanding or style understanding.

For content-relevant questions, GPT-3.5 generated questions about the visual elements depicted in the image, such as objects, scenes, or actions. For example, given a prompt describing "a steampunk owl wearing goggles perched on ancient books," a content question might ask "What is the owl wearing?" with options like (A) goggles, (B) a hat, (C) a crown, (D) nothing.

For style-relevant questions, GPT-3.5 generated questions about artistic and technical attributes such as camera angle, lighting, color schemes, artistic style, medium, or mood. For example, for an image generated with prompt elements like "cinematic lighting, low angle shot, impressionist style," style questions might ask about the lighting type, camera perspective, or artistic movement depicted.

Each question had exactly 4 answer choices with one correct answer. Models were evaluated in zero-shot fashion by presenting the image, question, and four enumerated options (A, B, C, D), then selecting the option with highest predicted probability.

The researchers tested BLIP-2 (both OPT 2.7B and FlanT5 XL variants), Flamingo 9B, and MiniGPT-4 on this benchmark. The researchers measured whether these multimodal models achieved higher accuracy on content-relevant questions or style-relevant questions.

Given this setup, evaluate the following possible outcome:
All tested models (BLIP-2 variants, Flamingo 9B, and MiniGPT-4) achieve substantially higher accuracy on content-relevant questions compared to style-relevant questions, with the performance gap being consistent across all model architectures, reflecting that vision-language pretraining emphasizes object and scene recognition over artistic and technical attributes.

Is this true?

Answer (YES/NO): YES